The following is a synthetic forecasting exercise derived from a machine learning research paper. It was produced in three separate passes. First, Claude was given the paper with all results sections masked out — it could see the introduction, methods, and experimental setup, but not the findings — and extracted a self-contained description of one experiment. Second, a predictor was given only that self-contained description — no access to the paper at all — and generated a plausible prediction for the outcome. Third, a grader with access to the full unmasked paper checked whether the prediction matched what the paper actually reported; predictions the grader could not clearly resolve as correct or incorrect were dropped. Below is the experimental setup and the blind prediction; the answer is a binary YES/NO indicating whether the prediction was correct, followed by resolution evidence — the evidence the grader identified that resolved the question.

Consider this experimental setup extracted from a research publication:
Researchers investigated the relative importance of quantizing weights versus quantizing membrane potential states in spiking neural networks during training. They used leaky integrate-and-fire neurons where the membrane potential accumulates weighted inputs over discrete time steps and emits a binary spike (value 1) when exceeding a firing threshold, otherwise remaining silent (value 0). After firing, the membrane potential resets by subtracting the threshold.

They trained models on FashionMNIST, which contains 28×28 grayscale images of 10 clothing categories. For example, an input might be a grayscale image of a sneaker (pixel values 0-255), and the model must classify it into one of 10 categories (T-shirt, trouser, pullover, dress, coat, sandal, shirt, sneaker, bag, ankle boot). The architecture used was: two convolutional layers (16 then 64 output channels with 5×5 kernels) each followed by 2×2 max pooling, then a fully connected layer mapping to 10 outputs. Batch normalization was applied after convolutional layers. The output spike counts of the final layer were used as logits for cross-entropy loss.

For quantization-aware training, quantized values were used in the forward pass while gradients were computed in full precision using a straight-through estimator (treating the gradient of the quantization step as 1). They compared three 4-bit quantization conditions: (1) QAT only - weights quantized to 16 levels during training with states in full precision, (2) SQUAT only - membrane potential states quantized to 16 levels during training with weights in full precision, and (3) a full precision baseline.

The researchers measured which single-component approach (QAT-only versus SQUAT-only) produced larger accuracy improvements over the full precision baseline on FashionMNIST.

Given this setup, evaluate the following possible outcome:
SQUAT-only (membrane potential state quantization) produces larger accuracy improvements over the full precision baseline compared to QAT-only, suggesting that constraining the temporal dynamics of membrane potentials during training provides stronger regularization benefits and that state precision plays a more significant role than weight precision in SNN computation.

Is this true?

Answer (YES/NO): NO